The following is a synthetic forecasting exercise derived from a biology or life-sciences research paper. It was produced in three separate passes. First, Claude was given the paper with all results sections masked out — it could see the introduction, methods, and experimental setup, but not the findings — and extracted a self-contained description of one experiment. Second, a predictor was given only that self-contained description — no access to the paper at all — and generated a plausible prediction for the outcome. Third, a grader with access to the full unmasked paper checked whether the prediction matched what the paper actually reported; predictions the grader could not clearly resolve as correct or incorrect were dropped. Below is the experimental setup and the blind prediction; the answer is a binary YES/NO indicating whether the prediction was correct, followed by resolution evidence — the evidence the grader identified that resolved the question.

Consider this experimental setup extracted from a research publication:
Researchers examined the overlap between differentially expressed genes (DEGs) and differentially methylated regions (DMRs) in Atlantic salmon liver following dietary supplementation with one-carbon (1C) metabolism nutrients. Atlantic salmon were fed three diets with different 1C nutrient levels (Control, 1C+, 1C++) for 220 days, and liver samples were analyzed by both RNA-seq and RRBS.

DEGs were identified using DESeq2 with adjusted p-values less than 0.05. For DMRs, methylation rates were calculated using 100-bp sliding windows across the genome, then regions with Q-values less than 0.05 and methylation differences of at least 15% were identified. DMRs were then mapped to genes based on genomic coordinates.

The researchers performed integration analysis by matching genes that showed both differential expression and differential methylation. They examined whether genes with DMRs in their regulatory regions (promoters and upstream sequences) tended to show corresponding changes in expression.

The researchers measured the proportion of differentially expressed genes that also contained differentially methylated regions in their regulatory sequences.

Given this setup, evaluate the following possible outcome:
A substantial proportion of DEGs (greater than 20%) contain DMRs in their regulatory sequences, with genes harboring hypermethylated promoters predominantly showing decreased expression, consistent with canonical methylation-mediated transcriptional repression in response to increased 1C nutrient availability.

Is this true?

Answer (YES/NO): NO